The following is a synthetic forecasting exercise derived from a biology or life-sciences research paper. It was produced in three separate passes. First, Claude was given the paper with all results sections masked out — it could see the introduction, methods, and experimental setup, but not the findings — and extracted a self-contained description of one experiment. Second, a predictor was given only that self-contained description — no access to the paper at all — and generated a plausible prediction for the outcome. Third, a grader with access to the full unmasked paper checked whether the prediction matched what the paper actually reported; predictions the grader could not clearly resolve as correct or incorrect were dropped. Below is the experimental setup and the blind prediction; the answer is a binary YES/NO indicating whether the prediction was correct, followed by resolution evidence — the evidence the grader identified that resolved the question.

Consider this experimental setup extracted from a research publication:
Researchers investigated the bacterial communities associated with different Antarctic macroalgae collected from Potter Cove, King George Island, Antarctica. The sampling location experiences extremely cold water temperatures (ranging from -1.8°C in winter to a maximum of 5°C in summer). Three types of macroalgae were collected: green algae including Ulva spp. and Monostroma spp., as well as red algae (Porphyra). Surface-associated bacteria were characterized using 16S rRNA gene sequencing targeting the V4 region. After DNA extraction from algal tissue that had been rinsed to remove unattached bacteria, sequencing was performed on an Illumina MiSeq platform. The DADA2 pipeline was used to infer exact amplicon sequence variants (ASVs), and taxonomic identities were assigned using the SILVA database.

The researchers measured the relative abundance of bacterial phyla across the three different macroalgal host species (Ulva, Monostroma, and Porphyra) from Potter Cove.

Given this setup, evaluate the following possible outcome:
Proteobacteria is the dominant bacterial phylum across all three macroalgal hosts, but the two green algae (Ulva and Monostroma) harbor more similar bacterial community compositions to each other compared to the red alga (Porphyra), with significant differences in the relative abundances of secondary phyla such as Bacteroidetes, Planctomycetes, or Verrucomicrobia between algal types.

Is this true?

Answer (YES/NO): NO